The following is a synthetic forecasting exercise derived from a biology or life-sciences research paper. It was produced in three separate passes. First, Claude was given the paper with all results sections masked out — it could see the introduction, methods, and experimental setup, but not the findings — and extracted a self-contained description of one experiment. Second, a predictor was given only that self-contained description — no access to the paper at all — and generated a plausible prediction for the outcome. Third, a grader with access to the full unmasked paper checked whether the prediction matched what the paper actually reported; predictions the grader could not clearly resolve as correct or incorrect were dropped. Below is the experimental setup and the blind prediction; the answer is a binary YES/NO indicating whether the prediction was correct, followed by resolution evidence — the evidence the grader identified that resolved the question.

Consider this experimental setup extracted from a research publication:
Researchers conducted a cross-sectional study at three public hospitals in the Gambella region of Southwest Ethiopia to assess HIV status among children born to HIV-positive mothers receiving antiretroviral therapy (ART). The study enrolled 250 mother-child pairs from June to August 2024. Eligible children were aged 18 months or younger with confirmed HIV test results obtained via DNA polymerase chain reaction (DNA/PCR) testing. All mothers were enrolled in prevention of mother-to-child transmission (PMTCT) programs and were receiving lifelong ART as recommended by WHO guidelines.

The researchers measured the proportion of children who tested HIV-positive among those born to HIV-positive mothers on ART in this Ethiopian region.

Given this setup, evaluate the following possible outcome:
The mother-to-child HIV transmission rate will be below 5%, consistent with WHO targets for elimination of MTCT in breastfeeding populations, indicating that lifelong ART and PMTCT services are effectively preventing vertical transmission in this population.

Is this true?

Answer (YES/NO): NO